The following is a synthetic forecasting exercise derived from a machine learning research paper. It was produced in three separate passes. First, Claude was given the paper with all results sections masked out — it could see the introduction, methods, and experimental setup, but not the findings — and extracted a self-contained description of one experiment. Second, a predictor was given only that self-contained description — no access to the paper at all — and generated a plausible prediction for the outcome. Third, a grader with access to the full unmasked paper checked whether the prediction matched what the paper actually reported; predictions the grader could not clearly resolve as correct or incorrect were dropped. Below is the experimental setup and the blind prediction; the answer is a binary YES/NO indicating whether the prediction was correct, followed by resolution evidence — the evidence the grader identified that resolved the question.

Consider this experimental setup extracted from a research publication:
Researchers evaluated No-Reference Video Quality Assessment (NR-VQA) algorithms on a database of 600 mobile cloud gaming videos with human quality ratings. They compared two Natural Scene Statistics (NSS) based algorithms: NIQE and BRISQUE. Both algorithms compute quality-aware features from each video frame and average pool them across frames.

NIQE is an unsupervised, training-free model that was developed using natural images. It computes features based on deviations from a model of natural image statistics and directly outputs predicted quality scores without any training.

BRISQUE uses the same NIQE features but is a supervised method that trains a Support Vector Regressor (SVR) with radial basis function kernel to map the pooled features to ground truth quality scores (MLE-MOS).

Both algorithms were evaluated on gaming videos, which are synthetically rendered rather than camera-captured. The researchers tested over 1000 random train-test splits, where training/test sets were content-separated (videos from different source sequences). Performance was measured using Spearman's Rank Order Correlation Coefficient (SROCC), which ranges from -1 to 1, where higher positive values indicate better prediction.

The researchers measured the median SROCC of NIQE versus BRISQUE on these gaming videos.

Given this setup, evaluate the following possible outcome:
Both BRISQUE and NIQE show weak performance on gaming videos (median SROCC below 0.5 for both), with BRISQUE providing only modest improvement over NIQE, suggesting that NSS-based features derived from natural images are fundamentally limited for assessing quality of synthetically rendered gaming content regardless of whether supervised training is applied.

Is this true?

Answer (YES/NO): NO